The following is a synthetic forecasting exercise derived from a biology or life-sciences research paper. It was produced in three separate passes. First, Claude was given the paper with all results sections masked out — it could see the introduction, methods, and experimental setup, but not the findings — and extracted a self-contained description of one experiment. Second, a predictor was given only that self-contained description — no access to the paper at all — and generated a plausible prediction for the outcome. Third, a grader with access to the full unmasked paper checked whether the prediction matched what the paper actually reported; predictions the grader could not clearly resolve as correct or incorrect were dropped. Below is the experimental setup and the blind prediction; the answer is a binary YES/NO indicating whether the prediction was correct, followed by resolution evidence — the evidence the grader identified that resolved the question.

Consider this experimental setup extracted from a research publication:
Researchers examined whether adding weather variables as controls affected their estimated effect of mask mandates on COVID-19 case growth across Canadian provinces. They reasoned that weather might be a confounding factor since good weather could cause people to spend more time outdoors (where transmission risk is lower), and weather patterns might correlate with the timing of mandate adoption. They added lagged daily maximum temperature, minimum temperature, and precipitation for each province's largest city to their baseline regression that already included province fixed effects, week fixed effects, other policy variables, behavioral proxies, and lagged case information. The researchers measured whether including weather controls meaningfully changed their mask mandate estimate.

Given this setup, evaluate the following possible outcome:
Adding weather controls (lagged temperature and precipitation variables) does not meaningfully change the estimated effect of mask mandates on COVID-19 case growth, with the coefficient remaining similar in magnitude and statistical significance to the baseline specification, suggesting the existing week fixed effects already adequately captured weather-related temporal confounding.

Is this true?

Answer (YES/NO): YES